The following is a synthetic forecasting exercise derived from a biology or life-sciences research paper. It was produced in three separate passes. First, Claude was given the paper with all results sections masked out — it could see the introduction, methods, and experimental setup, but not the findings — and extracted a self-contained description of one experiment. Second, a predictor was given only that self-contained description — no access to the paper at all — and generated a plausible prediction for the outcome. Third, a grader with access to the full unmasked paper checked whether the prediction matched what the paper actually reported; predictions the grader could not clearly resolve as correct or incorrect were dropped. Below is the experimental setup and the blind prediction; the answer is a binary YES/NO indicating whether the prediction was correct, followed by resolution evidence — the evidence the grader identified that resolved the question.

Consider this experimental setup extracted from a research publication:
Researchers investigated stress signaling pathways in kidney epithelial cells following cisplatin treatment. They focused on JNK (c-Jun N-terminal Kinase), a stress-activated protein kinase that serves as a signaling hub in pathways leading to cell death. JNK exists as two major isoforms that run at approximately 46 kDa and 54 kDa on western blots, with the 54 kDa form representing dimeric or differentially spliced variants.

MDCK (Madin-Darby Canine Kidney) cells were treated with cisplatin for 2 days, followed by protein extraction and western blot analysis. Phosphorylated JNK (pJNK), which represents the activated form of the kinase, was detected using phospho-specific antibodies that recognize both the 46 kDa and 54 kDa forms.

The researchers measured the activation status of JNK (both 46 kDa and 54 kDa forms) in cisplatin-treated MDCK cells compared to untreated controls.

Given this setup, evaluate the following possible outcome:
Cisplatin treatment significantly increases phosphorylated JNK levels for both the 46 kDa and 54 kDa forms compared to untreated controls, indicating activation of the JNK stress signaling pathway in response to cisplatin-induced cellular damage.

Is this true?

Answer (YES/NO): YES